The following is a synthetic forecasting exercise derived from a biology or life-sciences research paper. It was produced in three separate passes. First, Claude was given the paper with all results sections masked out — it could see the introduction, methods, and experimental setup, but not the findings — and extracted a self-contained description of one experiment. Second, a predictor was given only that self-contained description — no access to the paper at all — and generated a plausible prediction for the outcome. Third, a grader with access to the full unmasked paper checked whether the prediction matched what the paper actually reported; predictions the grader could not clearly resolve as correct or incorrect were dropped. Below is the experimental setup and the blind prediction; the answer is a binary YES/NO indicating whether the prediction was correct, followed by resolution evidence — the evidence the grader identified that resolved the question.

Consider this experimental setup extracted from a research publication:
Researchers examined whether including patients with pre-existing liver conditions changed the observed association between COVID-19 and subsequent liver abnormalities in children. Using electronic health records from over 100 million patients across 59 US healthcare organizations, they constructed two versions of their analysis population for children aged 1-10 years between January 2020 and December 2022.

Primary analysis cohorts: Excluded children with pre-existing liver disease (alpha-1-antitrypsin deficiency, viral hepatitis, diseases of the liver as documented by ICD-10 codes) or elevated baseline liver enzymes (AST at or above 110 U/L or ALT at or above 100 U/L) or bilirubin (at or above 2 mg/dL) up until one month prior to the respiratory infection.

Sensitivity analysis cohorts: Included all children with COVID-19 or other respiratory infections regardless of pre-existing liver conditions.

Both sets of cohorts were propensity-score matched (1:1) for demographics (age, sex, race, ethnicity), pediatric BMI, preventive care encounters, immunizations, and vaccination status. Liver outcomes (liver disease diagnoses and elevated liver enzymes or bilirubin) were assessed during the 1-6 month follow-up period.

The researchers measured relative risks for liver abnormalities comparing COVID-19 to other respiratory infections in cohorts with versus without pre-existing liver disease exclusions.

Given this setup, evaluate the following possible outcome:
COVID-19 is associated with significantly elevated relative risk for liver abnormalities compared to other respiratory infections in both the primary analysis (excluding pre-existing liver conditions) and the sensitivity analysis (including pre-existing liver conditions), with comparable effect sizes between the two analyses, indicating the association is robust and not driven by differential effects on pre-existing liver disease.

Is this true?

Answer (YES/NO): YES